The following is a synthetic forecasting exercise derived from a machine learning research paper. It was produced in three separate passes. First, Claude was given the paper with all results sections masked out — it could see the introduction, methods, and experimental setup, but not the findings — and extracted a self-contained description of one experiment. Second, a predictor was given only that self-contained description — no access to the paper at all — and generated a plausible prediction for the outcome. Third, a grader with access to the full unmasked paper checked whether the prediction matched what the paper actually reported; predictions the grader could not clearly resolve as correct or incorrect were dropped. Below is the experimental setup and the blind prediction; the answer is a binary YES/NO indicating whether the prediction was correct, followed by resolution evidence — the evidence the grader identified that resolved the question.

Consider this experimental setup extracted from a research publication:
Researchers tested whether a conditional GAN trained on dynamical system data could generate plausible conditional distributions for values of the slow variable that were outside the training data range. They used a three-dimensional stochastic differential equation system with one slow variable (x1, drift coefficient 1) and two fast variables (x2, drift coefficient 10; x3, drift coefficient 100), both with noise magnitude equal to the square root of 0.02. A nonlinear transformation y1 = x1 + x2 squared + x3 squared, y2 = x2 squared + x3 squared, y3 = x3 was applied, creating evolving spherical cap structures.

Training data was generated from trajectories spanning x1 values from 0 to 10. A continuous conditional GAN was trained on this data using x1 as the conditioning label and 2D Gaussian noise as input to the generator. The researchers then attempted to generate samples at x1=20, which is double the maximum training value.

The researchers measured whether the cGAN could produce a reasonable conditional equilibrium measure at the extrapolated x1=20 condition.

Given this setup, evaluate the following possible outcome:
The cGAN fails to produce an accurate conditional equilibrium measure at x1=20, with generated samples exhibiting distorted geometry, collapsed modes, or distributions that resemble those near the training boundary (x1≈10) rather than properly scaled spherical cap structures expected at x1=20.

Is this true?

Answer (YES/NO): NO